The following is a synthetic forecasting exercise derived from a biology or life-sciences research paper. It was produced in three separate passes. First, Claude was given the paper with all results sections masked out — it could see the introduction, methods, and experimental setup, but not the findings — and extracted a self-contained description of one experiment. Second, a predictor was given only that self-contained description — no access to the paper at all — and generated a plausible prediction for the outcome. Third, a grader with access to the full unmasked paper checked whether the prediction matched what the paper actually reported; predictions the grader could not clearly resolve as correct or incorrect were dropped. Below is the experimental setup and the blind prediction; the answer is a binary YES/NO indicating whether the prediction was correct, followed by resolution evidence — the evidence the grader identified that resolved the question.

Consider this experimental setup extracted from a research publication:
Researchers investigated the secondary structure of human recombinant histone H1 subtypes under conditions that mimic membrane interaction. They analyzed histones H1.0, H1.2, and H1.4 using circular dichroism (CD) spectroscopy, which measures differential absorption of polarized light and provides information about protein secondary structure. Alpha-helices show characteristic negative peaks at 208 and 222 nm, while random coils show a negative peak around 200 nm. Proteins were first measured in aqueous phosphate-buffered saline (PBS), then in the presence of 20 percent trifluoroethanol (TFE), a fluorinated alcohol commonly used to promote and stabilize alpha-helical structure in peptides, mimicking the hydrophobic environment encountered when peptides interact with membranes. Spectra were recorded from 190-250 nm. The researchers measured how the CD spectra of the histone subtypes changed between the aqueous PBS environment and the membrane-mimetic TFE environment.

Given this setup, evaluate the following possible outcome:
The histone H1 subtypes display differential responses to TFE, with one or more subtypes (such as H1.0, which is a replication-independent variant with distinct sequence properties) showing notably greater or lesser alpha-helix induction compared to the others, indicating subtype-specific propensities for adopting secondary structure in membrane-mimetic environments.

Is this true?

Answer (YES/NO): YES